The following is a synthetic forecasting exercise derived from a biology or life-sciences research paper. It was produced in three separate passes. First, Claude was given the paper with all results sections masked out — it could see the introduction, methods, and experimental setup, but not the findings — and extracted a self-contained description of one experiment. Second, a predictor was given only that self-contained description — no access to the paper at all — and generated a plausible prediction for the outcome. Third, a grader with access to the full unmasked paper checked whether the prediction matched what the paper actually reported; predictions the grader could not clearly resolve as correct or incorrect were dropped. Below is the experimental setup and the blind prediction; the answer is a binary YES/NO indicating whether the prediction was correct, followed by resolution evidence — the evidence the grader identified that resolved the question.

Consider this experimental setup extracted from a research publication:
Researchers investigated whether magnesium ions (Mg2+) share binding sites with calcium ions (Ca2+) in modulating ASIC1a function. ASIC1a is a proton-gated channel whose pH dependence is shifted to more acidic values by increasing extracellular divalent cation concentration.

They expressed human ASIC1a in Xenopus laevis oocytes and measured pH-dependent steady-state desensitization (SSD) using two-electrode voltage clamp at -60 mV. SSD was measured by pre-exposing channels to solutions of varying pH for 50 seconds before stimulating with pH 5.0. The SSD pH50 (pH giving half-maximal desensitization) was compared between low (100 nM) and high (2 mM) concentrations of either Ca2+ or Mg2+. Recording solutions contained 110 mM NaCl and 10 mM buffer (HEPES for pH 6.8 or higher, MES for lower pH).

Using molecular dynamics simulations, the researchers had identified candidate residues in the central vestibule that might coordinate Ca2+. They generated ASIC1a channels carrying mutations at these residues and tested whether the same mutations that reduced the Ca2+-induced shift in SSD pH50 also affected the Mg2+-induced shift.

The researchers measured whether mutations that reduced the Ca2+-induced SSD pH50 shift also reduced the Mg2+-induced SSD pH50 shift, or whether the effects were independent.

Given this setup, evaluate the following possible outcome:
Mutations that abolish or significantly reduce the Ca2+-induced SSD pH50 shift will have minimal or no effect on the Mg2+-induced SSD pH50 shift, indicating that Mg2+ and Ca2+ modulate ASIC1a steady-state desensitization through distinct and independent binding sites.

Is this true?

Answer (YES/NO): NO